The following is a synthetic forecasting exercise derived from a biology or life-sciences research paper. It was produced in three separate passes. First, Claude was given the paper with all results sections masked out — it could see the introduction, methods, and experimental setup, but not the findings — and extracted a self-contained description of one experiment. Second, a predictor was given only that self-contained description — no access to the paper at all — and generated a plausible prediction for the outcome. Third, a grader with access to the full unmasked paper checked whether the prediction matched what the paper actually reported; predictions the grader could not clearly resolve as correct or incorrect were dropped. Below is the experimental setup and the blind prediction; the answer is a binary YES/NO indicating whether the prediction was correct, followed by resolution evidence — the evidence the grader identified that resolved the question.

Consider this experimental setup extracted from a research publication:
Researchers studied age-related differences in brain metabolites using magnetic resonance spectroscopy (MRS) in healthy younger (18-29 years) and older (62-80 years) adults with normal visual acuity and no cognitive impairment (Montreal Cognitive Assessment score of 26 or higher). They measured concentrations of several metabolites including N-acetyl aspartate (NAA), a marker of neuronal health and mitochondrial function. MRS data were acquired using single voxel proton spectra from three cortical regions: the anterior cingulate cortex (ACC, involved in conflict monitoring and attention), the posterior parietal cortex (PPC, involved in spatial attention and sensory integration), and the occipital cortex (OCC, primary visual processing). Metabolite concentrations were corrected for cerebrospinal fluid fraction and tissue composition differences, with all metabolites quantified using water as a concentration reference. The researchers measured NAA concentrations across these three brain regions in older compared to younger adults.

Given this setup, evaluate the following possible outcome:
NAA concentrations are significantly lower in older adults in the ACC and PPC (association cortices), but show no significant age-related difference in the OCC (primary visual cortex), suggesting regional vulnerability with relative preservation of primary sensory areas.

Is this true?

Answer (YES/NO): YES